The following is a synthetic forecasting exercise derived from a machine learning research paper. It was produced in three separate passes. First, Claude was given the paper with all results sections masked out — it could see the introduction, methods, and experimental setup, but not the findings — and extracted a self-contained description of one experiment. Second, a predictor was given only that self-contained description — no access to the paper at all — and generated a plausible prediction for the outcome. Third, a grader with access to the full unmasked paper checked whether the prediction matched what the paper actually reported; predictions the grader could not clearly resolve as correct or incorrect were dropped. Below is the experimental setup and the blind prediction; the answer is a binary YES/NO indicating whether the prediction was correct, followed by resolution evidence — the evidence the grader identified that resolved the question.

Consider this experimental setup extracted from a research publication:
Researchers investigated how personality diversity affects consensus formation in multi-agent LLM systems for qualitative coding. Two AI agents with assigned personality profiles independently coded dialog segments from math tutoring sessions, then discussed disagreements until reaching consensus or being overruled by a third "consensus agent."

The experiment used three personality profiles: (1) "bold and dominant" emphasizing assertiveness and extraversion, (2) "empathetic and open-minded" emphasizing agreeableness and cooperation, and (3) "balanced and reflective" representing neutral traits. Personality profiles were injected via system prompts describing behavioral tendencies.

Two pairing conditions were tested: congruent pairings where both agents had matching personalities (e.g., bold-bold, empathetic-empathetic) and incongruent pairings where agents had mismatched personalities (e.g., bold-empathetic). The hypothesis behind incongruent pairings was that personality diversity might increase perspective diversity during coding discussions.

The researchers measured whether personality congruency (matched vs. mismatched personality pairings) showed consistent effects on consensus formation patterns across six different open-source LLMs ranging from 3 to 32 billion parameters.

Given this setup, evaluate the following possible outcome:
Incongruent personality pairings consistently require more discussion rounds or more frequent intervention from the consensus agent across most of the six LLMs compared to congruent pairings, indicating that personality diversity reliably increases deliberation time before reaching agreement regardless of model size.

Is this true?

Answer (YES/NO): NO